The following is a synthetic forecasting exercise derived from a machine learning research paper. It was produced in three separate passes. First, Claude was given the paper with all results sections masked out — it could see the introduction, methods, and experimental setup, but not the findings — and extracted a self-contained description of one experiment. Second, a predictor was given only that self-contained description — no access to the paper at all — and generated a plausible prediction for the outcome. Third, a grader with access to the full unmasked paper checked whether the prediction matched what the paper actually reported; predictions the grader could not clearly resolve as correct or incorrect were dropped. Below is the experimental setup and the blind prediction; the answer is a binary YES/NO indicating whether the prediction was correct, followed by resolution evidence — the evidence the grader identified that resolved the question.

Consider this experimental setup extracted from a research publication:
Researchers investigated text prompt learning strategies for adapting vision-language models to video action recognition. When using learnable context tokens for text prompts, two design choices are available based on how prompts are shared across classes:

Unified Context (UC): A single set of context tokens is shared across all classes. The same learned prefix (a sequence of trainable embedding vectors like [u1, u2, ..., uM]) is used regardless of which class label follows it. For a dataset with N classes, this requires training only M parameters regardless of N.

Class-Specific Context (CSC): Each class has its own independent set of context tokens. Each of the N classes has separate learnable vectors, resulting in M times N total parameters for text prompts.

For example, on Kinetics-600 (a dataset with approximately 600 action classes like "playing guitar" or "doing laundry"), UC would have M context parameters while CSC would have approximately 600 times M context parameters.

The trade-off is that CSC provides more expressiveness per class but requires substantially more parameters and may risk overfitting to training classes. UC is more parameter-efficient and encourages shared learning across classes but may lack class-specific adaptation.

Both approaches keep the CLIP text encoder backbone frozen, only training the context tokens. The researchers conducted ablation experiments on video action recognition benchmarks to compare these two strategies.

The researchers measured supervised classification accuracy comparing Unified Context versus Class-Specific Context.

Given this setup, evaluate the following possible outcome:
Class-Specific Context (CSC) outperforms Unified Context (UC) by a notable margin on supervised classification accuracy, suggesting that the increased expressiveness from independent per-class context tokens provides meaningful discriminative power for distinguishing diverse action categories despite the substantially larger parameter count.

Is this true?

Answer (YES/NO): YES